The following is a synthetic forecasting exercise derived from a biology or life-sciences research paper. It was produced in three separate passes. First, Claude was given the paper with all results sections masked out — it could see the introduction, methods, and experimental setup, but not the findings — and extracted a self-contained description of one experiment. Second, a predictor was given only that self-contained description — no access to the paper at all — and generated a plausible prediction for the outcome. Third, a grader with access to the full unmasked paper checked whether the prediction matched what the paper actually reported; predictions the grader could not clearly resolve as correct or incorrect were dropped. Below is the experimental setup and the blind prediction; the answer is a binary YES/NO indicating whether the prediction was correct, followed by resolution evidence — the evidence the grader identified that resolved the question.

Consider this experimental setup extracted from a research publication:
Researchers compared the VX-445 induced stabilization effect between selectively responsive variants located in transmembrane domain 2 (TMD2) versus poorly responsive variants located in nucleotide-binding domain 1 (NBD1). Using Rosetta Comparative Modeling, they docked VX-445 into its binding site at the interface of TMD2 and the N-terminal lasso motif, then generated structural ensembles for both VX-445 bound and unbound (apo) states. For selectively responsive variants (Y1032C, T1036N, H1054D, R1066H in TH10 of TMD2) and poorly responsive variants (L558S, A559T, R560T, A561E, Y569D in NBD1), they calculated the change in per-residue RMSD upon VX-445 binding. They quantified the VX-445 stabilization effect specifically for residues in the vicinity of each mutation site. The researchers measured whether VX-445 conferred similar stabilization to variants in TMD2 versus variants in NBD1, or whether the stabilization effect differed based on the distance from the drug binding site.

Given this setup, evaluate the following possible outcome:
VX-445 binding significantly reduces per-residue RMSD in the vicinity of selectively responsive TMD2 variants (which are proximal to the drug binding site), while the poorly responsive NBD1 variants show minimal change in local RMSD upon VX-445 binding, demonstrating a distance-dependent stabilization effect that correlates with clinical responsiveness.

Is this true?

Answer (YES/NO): NO